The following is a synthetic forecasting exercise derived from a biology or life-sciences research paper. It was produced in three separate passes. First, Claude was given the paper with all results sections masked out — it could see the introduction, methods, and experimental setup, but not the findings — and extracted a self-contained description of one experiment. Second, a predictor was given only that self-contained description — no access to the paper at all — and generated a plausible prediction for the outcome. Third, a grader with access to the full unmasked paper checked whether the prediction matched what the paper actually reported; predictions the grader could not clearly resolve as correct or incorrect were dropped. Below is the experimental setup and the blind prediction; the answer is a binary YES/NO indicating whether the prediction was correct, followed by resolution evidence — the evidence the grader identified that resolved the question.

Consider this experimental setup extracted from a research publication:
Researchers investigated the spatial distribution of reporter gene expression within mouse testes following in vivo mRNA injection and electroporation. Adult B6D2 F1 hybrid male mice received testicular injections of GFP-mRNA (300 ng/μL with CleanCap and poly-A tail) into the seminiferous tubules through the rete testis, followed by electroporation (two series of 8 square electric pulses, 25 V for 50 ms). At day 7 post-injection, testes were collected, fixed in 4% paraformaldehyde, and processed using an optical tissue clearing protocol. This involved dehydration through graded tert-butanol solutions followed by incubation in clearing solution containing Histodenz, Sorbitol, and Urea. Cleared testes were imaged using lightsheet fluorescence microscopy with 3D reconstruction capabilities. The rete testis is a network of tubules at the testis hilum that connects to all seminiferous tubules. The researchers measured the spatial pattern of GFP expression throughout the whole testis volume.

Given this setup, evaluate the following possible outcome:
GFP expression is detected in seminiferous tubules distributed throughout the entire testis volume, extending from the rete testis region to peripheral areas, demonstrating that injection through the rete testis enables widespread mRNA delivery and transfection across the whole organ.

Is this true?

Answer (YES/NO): NO